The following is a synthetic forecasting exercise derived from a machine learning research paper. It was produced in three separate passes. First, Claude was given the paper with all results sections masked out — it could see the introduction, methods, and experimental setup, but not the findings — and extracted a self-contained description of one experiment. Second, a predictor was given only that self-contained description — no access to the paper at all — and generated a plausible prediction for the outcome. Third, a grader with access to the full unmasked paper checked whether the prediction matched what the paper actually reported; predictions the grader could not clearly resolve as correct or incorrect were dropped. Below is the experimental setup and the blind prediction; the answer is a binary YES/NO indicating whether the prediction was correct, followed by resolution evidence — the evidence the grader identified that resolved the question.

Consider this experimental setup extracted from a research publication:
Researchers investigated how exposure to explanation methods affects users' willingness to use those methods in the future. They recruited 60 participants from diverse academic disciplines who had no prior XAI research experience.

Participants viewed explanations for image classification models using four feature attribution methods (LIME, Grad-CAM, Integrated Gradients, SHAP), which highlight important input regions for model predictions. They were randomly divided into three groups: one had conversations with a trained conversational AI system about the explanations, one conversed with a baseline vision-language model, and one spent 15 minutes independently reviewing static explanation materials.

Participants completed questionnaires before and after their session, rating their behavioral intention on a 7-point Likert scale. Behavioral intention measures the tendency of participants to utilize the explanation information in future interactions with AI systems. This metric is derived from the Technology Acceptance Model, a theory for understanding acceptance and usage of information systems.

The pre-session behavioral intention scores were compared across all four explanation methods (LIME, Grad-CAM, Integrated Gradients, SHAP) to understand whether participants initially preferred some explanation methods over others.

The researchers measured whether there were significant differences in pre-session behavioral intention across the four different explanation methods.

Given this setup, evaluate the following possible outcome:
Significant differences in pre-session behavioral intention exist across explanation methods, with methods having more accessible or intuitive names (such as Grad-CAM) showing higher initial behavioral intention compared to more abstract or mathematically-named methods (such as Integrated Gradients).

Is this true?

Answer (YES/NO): YES